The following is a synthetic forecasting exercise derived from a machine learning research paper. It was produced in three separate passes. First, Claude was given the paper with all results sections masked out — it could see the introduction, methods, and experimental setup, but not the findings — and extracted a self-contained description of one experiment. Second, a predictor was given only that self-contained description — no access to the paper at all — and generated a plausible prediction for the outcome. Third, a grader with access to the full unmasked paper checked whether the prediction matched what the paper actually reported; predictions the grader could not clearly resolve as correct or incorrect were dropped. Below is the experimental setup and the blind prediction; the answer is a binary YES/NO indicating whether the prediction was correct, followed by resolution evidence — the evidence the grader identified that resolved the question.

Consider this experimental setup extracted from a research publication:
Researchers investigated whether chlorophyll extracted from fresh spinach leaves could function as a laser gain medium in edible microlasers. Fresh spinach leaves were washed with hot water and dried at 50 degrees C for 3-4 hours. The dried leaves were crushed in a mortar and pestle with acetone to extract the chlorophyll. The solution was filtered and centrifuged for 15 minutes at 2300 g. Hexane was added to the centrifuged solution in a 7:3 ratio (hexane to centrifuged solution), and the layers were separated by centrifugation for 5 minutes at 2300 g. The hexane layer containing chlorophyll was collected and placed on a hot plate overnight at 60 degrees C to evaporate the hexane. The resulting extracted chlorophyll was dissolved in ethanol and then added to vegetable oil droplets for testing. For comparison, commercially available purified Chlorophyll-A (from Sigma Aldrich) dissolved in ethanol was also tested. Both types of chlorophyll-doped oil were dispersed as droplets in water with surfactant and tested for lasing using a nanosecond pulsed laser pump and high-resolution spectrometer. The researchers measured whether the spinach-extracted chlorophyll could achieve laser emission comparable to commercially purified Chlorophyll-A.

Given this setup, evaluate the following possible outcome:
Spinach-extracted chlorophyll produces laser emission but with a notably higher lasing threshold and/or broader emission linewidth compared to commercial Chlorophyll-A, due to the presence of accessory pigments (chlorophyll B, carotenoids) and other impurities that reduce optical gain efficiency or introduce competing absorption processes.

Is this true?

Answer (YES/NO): YES